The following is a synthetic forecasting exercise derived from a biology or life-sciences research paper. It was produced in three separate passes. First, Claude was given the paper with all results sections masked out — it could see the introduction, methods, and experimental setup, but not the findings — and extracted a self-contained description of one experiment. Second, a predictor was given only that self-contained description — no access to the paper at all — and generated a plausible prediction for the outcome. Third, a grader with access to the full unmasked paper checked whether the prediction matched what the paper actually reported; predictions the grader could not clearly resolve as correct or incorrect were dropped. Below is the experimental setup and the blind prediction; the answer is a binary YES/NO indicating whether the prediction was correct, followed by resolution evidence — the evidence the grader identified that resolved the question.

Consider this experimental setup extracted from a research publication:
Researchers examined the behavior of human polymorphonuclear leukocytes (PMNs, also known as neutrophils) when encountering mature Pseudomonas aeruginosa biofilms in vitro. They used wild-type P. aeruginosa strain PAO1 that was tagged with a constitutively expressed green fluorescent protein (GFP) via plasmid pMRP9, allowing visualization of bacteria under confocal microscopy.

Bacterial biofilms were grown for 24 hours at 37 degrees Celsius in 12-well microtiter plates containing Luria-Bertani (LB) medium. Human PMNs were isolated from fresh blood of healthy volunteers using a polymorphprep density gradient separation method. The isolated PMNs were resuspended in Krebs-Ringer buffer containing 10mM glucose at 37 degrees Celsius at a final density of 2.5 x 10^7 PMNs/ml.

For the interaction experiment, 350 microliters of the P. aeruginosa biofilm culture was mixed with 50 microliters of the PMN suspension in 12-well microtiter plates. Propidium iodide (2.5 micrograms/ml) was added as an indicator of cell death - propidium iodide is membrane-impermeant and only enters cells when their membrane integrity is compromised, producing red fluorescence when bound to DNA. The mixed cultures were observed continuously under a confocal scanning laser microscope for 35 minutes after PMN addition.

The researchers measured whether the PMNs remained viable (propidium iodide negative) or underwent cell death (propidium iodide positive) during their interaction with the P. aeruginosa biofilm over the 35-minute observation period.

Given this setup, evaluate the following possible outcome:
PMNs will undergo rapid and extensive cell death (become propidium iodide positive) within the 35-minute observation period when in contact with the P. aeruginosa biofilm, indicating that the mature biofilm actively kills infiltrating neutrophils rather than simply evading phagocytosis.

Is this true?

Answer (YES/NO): YES